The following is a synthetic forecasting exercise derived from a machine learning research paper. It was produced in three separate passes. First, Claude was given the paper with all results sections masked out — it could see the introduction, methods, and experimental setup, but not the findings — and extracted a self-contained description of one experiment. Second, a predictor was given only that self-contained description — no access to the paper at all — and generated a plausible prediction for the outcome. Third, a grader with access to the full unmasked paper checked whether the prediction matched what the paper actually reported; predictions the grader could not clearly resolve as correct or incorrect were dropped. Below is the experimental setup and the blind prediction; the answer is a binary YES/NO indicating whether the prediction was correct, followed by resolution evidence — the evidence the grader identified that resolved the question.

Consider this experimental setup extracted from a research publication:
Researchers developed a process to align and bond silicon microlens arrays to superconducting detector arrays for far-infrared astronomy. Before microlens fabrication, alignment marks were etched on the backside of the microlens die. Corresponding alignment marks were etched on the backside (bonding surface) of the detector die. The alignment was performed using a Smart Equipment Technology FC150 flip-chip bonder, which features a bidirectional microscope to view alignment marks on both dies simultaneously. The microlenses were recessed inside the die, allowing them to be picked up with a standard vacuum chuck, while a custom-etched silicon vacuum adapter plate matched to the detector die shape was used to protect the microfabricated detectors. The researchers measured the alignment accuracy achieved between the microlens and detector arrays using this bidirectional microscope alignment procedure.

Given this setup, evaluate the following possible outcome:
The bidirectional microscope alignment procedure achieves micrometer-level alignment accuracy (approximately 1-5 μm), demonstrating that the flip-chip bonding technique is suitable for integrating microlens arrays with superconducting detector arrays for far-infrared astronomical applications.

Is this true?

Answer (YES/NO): YES